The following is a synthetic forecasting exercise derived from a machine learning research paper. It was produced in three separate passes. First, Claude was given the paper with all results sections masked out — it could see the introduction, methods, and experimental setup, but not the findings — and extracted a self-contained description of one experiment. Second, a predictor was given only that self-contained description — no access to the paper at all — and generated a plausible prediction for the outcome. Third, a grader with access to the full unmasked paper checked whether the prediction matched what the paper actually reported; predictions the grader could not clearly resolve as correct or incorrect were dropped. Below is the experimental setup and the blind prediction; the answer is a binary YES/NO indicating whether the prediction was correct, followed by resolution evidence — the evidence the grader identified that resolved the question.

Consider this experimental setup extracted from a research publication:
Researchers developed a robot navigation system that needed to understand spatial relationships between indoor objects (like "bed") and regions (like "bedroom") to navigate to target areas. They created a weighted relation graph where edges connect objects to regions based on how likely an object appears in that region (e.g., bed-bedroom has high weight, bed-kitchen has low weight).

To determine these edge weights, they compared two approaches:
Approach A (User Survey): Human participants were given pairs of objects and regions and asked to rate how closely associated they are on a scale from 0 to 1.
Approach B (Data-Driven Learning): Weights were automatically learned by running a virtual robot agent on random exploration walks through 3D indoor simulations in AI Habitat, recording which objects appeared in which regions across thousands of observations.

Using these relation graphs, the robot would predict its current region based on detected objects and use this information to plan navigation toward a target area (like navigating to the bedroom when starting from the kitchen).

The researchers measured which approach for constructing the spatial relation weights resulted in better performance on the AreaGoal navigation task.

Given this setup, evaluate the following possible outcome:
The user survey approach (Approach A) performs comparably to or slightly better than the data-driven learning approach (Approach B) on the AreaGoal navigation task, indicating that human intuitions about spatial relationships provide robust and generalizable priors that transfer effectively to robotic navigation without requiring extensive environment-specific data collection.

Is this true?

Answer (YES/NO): YES